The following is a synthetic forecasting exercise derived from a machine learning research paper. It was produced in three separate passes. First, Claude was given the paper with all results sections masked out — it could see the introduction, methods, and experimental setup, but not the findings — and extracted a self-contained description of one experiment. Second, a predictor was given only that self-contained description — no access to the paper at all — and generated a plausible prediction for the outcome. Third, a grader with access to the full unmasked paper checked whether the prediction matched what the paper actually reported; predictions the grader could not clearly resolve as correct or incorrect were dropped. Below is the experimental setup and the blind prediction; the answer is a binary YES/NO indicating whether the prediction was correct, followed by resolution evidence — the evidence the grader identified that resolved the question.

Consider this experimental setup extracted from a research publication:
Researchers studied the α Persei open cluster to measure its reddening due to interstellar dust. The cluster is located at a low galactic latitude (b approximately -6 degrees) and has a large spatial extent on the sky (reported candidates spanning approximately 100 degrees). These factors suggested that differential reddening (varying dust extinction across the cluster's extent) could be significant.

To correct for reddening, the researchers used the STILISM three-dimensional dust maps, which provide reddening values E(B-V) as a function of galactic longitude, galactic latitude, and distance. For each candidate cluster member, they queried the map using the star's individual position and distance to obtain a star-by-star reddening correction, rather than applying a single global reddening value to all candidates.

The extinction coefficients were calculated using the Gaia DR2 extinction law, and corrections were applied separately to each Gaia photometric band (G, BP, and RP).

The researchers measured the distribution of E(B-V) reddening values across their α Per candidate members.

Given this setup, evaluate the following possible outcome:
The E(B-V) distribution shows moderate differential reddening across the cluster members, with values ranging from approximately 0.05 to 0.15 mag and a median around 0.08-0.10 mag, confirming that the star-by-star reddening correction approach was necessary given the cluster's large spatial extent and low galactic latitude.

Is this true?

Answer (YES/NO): NO